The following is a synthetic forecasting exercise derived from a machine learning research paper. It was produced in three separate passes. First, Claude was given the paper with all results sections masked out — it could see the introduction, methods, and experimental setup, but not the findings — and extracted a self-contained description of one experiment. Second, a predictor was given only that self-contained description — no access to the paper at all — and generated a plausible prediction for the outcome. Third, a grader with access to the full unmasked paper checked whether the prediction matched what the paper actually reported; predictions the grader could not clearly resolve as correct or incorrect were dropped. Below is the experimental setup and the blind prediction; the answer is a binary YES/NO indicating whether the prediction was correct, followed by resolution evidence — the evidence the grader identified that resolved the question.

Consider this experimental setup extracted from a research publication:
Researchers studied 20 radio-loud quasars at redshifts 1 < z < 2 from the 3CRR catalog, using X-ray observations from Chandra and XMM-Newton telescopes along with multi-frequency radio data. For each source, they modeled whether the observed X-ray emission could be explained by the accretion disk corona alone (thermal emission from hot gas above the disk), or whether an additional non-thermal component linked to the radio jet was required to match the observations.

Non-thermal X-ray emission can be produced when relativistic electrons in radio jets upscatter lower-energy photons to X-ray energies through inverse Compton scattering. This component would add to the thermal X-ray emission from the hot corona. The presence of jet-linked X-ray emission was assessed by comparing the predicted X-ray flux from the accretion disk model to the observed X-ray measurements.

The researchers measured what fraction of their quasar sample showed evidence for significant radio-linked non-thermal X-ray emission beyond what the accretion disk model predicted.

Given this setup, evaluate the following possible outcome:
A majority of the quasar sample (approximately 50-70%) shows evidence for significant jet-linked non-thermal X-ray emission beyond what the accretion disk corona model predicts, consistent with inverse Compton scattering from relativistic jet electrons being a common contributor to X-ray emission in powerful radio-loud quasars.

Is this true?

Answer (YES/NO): YES